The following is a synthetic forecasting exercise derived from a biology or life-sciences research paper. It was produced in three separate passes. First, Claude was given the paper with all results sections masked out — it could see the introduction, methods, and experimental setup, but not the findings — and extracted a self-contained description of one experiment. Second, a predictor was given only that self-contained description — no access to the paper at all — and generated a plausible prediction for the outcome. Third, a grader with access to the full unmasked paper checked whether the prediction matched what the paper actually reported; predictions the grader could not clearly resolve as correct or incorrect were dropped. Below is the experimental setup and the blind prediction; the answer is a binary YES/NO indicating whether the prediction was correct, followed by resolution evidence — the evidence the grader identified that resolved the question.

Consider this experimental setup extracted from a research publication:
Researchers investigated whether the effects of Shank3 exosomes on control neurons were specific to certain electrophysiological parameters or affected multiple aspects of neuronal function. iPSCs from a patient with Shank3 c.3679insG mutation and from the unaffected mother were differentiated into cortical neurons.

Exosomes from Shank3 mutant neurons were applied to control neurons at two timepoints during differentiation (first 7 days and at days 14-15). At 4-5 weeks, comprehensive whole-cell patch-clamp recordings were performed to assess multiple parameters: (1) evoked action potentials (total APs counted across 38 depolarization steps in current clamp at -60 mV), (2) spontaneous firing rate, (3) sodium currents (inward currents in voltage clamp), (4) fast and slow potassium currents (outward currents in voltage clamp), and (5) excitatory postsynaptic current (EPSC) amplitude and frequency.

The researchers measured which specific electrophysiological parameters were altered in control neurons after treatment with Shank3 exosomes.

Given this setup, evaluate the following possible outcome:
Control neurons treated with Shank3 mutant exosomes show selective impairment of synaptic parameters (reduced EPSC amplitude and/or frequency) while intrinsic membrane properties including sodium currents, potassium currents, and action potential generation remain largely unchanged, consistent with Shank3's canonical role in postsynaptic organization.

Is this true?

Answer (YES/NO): NO